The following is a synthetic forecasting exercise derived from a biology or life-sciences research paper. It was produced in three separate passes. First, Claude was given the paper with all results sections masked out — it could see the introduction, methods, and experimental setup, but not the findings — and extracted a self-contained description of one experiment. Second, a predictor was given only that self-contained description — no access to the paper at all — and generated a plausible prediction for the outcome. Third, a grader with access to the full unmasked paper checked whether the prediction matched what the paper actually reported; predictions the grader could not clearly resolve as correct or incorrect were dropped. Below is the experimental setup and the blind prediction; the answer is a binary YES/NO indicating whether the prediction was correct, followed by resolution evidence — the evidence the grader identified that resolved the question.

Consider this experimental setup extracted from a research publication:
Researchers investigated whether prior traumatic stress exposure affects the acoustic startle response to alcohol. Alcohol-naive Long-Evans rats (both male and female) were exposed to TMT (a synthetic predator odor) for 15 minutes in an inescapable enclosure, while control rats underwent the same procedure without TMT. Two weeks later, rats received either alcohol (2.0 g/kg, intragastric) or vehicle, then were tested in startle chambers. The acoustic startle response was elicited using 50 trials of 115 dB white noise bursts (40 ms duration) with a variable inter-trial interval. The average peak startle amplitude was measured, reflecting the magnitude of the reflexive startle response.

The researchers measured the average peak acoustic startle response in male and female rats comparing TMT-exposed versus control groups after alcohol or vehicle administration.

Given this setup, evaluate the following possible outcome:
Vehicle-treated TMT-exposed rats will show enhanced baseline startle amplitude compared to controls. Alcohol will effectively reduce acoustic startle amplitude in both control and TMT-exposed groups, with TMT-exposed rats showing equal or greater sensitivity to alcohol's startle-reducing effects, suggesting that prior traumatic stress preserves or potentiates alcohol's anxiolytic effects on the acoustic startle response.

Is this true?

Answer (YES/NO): NO